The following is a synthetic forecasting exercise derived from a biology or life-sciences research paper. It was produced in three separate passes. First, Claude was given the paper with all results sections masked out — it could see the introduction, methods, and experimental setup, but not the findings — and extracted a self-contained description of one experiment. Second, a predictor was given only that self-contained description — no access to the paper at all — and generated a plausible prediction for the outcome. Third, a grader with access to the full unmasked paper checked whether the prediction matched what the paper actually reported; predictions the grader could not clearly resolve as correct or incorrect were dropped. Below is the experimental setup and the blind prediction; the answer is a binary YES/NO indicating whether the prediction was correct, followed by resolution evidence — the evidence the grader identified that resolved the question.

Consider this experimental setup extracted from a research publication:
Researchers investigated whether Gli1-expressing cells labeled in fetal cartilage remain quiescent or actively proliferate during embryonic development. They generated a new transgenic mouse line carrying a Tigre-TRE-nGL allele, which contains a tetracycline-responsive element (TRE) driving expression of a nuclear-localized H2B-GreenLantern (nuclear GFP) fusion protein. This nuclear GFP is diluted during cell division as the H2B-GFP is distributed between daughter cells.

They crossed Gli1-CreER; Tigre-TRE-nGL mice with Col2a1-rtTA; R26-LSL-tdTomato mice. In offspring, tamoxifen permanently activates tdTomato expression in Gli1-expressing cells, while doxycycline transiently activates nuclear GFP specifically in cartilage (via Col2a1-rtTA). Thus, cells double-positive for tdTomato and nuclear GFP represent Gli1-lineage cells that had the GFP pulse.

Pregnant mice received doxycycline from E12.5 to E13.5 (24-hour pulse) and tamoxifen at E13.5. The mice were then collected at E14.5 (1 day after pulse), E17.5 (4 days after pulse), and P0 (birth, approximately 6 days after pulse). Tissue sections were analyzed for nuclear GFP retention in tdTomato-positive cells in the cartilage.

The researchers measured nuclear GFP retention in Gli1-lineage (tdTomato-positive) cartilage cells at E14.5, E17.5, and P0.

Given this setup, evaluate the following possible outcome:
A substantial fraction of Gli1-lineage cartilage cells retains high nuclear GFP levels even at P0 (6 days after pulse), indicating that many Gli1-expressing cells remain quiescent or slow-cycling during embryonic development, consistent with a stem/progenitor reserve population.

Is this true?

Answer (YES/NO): NO